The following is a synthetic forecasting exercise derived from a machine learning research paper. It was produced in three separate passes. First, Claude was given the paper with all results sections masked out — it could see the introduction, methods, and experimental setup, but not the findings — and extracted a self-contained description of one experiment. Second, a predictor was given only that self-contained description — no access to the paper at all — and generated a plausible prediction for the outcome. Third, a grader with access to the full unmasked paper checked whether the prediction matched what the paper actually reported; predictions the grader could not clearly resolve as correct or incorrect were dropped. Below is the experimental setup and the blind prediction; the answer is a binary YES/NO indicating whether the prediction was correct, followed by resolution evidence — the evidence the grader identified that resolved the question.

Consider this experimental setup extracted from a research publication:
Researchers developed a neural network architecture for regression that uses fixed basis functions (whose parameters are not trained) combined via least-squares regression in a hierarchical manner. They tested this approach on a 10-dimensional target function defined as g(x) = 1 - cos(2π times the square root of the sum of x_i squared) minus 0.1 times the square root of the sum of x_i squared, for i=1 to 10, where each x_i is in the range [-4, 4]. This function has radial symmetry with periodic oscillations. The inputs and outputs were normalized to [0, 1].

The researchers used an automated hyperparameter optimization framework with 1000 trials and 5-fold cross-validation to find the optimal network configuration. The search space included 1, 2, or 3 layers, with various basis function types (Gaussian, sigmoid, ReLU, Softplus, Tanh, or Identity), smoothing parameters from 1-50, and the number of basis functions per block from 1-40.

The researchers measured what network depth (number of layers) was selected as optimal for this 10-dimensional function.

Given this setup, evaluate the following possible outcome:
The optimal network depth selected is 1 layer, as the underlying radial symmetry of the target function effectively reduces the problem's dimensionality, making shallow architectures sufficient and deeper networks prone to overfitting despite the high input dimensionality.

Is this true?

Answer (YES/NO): YES